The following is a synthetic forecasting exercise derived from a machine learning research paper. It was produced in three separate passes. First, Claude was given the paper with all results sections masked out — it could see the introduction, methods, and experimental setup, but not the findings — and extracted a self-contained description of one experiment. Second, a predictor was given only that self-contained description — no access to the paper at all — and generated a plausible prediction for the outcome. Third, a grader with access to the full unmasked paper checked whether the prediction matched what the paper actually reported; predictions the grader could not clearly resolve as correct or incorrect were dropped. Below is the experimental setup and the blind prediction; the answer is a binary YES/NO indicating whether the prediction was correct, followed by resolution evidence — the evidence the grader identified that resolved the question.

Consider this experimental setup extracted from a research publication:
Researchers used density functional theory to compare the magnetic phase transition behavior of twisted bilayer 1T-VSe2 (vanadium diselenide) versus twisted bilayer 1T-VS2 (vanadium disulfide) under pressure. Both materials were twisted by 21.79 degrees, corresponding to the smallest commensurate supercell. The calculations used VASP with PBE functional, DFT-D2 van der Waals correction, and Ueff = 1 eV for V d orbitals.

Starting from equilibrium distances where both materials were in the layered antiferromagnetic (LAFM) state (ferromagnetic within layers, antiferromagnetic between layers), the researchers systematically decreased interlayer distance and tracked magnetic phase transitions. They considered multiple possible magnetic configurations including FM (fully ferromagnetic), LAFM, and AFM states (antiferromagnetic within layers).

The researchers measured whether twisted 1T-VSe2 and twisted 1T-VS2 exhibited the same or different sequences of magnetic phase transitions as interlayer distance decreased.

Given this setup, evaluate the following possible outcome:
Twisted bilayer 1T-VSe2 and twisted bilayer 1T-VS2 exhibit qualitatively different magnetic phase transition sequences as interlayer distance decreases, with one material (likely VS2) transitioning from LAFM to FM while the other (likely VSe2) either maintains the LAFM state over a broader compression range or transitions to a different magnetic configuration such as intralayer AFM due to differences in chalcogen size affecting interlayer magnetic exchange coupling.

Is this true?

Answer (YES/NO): YES